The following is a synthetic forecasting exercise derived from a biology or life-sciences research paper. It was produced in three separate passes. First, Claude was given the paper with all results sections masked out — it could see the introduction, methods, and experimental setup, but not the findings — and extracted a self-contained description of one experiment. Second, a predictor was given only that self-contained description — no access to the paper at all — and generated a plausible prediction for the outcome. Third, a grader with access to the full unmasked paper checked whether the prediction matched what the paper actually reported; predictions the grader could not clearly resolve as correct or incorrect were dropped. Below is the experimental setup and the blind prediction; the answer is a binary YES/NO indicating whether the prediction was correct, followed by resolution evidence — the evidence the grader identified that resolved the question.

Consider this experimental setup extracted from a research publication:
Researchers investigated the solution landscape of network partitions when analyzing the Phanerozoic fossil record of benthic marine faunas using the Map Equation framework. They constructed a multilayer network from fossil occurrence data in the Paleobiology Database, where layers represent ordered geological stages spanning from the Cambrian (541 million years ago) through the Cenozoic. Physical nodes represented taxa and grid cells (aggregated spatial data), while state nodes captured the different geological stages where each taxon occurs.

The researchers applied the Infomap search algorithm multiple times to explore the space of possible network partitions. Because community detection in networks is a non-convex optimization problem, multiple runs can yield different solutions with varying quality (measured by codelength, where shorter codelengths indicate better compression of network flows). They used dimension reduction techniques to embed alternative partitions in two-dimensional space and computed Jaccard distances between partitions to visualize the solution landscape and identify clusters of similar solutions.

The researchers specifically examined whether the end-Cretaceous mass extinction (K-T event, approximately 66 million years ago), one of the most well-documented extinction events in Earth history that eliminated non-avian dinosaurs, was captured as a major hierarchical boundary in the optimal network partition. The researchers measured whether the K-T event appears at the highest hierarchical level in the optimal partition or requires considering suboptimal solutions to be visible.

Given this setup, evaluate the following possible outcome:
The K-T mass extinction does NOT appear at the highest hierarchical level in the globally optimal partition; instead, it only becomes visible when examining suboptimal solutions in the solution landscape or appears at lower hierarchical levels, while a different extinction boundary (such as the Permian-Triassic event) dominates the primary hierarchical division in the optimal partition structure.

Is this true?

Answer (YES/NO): YES